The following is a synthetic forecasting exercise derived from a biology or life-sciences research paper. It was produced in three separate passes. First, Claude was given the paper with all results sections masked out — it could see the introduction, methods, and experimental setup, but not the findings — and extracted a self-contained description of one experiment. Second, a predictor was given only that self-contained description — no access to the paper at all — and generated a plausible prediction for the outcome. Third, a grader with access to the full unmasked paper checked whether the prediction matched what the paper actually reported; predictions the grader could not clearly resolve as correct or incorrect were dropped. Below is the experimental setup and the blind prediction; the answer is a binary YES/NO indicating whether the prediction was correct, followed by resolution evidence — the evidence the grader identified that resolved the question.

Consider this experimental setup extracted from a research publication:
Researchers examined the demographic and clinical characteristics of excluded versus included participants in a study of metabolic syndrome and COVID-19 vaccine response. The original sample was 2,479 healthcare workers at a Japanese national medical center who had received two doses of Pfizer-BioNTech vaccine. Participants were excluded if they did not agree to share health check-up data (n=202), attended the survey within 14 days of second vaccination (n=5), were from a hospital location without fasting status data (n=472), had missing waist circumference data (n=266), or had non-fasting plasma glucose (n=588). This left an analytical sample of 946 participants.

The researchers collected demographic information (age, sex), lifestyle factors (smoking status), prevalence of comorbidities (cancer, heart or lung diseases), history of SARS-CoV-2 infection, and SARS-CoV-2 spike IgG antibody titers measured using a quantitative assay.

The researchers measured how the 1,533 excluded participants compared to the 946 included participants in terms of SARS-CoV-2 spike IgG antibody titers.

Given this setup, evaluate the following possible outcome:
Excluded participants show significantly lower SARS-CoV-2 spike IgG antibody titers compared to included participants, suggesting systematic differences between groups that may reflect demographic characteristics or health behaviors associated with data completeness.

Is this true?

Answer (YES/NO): NO